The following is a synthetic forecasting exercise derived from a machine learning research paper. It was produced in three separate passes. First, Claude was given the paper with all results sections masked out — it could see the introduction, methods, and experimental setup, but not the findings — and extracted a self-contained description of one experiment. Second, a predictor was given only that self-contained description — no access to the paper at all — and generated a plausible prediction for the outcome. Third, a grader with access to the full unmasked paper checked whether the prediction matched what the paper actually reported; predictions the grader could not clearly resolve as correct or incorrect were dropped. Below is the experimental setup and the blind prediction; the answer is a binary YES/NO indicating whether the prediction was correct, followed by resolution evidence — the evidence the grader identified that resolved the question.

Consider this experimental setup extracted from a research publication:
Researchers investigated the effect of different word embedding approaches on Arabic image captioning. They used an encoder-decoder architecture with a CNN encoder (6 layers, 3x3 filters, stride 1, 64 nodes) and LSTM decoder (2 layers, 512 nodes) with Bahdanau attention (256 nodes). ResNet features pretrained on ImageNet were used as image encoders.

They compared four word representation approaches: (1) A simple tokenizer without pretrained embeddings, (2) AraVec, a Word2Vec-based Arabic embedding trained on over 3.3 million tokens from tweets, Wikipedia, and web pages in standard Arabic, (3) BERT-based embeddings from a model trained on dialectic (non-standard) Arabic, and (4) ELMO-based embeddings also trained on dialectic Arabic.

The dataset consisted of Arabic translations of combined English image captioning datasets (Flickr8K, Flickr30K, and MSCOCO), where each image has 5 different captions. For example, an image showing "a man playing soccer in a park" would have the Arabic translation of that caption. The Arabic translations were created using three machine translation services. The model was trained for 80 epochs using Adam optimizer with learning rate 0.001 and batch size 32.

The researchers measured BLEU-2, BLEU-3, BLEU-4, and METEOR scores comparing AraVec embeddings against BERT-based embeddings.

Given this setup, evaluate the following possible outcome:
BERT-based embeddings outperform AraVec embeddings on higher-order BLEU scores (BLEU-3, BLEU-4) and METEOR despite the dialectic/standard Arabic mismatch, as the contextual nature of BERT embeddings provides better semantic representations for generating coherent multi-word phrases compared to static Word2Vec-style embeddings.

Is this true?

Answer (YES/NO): NO